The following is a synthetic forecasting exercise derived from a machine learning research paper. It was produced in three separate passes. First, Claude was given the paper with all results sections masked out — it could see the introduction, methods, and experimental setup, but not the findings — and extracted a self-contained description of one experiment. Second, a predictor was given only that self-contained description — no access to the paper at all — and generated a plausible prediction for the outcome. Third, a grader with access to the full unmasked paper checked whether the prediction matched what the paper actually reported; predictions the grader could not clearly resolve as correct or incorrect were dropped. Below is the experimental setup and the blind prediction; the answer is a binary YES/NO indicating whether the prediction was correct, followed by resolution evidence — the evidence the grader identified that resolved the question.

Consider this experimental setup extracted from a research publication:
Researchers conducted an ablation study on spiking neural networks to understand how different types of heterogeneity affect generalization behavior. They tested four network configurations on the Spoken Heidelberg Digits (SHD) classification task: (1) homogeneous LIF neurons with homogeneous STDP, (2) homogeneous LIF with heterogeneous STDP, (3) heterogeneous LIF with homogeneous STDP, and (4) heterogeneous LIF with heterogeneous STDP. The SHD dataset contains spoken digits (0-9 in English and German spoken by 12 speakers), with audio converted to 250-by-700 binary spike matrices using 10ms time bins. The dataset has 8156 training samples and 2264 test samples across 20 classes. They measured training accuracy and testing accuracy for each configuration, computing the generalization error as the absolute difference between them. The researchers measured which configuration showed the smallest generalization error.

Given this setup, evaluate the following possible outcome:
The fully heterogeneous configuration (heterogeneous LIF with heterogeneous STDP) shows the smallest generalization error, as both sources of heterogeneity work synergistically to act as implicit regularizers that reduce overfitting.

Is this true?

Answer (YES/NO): NO